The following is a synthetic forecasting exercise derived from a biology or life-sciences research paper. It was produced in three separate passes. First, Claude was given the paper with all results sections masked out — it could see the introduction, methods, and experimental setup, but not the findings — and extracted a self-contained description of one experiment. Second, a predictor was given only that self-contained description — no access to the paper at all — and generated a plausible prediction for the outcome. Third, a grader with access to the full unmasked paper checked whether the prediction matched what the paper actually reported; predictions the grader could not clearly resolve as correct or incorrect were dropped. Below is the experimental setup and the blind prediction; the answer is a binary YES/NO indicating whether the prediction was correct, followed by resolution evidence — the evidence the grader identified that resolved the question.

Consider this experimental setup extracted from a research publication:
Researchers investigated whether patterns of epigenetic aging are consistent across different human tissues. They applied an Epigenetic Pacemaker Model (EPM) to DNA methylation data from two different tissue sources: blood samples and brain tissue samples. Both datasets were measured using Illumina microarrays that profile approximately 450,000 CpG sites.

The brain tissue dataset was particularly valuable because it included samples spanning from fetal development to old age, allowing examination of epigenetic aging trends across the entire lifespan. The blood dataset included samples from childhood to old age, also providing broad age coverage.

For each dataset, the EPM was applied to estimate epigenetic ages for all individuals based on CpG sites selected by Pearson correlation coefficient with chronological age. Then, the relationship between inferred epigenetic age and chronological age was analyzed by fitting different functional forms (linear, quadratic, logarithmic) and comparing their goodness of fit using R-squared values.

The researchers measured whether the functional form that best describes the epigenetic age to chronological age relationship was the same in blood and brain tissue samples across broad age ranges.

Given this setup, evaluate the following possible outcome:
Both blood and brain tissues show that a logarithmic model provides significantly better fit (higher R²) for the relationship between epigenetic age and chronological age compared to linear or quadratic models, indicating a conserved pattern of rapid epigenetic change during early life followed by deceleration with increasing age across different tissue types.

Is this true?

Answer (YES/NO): YES